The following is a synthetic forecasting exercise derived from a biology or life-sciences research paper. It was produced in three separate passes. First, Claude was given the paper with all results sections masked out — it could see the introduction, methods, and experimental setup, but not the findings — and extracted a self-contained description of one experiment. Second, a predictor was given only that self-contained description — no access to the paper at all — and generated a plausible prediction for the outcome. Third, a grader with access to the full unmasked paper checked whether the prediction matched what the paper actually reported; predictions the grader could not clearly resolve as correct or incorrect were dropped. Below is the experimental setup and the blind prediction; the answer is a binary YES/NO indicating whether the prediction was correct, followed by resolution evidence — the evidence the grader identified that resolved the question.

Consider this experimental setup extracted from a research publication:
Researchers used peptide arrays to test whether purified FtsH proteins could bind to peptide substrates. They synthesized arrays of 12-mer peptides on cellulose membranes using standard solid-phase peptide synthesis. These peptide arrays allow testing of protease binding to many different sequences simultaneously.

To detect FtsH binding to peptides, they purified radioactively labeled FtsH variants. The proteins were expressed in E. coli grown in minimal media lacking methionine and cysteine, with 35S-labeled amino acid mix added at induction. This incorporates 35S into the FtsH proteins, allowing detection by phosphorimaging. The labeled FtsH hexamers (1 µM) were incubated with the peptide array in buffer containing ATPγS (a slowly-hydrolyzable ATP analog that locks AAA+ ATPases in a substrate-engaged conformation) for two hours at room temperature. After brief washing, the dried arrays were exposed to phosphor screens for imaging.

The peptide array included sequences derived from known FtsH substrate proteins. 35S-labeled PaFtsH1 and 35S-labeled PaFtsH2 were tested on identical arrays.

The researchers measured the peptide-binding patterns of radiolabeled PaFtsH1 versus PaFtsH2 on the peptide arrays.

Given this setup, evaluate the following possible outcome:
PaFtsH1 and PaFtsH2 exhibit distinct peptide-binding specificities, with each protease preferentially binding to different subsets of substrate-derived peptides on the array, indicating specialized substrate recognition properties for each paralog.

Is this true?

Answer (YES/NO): NO